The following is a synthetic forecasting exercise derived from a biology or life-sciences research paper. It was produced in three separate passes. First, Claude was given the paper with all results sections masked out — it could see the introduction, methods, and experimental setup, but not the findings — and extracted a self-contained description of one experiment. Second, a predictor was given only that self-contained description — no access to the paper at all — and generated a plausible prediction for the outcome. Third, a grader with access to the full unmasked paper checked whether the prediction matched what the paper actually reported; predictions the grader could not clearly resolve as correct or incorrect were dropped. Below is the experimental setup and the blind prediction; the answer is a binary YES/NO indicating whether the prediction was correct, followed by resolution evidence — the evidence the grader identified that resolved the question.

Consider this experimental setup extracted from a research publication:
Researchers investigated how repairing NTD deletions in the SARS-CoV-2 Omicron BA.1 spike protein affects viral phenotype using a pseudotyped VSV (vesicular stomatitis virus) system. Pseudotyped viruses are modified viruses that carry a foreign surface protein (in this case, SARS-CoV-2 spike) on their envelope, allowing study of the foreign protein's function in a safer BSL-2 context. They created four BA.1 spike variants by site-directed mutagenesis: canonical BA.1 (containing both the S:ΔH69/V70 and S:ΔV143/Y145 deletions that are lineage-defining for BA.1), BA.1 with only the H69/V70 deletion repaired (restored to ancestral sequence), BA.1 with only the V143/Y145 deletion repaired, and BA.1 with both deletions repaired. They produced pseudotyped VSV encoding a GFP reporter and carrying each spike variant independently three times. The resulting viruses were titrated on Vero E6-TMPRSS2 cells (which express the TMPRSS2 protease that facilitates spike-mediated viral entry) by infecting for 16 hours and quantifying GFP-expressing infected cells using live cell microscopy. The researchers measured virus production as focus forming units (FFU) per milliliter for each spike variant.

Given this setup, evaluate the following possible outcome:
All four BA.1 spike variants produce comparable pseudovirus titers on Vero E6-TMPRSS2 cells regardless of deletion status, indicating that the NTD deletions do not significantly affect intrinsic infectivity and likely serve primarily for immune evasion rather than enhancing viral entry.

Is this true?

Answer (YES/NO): NO